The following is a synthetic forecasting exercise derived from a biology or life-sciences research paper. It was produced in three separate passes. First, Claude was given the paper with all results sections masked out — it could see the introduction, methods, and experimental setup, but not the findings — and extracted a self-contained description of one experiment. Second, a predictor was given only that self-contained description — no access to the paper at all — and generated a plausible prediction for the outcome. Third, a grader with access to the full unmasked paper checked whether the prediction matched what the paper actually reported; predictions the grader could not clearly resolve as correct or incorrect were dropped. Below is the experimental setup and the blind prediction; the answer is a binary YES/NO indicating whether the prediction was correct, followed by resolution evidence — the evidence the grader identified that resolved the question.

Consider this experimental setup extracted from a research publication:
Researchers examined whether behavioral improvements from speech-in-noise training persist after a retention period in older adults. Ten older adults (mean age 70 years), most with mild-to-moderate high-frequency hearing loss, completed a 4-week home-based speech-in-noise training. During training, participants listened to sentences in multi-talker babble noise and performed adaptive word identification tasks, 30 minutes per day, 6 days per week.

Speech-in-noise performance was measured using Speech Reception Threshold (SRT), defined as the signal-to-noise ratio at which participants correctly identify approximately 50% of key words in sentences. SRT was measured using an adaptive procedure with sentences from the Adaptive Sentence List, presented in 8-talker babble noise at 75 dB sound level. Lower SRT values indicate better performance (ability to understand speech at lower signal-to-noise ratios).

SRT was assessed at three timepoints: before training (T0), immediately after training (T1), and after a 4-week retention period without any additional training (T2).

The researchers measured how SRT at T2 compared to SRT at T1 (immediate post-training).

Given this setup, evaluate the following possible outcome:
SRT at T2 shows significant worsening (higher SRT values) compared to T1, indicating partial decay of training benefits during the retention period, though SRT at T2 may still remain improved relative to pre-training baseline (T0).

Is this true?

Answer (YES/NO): NO